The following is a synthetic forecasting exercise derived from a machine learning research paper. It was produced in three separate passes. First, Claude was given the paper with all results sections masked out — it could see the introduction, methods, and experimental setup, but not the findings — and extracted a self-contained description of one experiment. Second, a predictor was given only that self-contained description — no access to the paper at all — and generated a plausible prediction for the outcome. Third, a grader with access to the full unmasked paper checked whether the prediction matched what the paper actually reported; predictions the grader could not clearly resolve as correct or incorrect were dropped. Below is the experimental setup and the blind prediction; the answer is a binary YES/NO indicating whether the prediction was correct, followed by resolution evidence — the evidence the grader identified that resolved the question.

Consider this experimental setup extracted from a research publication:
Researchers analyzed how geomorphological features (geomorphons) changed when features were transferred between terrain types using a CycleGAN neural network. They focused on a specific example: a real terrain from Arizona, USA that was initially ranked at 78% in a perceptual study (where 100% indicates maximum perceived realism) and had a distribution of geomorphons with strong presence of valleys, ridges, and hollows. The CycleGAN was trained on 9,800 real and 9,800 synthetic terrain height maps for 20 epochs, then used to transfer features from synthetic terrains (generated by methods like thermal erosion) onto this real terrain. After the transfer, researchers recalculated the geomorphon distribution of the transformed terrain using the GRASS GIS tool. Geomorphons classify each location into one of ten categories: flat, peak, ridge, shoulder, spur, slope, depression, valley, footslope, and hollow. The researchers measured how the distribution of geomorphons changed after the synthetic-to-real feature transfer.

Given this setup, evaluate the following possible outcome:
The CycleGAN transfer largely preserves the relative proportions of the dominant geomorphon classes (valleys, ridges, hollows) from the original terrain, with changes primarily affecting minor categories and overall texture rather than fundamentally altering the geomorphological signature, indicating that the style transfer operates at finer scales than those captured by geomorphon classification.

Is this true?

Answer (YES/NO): NO